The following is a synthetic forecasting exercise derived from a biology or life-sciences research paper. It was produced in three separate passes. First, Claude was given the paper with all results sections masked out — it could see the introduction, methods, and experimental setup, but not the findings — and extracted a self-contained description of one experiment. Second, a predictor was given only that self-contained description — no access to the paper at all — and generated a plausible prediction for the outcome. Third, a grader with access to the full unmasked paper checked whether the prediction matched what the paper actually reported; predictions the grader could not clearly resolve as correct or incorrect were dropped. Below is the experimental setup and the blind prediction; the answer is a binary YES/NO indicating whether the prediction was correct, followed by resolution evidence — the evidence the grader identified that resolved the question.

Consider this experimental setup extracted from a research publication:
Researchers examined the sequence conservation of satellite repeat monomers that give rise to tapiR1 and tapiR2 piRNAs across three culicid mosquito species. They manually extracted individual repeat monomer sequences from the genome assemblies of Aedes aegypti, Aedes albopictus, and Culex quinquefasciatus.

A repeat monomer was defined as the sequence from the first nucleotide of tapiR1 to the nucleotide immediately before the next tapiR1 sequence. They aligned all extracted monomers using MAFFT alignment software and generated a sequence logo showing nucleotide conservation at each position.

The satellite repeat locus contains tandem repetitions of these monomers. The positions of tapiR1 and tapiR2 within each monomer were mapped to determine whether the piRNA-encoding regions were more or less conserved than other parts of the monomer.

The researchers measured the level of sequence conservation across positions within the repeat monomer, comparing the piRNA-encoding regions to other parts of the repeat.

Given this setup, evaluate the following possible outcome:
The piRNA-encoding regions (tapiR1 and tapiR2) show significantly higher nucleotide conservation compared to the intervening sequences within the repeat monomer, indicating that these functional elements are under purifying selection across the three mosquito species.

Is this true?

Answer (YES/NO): YES